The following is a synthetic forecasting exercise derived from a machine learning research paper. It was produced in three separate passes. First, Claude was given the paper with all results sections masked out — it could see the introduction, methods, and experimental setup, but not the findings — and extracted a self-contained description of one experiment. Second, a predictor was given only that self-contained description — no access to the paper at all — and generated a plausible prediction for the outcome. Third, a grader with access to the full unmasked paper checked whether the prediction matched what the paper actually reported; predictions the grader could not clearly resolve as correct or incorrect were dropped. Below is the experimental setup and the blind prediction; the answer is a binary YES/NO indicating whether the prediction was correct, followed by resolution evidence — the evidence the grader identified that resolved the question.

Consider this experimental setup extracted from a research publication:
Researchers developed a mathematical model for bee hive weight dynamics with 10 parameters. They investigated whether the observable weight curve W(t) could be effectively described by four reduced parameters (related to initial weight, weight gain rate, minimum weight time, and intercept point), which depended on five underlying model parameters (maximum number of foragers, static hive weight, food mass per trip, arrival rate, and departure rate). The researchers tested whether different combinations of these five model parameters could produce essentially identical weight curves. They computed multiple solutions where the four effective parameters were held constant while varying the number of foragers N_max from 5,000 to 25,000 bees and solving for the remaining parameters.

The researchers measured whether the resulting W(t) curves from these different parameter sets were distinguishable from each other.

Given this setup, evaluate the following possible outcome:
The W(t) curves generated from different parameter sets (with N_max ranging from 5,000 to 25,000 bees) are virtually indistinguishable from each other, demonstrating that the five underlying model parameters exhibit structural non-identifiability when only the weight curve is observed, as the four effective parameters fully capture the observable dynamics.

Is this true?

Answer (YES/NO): YES